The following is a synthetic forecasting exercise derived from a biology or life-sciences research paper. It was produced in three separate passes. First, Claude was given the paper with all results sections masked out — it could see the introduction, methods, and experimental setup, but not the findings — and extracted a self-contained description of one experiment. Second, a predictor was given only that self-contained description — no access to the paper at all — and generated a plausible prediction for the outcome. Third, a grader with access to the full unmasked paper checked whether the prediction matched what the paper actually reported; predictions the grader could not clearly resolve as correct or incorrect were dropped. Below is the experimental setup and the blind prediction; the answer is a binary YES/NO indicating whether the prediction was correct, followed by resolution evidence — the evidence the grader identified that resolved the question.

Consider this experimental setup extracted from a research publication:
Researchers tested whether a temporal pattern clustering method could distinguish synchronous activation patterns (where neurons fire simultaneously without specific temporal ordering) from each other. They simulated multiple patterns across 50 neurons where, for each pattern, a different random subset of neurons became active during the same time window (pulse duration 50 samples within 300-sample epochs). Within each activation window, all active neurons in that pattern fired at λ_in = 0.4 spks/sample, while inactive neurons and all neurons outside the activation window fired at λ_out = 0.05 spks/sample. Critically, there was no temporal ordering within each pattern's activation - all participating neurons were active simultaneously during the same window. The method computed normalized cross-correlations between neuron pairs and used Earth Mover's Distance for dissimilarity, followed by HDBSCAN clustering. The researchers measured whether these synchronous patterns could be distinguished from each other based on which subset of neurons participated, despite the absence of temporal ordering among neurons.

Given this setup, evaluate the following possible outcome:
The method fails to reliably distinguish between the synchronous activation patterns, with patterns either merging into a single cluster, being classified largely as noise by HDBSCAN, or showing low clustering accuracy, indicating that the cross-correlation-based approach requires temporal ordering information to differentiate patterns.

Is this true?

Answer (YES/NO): NO